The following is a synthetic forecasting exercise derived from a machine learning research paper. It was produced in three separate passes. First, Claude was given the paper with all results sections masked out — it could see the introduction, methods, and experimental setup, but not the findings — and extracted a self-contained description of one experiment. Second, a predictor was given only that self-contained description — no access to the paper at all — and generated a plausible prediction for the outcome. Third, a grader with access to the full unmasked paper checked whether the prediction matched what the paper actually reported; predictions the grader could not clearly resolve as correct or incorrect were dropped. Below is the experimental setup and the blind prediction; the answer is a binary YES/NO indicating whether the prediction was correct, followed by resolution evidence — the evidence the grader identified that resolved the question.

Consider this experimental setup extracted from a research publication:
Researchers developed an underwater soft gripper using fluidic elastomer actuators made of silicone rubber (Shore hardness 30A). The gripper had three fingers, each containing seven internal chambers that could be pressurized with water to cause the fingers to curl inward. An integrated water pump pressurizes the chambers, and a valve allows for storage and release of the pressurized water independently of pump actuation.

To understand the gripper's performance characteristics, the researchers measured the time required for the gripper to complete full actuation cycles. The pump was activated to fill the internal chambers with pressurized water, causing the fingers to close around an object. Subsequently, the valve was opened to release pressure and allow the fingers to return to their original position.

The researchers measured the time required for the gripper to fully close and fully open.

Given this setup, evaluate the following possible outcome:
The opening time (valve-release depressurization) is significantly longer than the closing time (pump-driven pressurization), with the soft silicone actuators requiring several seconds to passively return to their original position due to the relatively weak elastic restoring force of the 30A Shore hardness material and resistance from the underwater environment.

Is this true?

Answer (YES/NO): NO